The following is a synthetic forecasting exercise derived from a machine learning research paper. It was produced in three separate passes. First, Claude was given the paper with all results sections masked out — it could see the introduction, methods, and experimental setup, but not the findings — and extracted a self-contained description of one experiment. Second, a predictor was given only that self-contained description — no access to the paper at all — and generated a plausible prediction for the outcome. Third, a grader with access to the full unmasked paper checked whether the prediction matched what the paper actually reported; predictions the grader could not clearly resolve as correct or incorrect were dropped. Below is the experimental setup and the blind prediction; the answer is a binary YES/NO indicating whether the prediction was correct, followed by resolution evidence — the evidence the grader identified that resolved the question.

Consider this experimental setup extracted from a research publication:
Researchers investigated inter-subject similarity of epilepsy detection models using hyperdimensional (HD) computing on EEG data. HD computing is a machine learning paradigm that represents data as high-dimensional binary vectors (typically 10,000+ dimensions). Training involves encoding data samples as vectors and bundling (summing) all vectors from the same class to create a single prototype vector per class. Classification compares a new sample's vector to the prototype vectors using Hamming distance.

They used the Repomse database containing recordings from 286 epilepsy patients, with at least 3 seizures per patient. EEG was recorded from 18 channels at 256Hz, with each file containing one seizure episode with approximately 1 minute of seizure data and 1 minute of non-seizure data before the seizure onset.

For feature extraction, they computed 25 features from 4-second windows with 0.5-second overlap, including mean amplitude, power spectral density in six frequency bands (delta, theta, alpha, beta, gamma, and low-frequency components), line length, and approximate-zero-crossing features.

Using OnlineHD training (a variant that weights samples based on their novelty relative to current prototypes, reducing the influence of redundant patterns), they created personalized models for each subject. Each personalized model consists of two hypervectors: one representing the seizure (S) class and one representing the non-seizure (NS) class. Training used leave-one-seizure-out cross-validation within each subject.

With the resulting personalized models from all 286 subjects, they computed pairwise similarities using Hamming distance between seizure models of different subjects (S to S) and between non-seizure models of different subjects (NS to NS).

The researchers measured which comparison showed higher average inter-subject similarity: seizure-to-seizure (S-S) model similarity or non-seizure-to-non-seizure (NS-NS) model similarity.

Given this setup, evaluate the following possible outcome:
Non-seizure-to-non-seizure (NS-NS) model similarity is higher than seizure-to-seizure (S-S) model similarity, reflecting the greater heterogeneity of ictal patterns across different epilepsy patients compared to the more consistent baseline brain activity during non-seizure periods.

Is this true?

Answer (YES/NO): YES